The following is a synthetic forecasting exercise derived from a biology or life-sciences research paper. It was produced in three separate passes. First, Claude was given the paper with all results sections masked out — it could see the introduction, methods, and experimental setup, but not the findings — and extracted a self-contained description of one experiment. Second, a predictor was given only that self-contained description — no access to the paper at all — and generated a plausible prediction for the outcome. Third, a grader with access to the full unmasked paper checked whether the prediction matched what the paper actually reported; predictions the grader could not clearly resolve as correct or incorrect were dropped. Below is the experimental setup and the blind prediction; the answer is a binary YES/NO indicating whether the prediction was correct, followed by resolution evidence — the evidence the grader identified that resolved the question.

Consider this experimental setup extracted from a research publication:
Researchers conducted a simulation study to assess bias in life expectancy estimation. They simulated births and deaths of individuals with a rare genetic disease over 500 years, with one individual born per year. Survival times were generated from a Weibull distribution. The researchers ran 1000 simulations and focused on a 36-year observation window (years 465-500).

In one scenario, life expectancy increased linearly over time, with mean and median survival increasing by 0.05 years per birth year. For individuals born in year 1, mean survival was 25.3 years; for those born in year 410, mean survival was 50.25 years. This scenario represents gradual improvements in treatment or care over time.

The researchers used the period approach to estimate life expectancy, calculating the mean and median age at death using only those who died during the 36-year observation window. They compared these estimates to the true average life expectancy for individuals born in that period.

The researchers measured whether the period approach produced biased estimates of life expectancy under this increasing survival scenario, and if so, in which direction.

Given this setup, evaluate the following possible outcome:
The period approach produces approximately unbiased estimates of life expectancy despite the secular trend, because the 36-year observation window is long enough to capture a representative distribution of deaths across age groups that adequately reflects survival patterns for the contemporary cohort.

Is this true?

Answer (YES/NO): NO